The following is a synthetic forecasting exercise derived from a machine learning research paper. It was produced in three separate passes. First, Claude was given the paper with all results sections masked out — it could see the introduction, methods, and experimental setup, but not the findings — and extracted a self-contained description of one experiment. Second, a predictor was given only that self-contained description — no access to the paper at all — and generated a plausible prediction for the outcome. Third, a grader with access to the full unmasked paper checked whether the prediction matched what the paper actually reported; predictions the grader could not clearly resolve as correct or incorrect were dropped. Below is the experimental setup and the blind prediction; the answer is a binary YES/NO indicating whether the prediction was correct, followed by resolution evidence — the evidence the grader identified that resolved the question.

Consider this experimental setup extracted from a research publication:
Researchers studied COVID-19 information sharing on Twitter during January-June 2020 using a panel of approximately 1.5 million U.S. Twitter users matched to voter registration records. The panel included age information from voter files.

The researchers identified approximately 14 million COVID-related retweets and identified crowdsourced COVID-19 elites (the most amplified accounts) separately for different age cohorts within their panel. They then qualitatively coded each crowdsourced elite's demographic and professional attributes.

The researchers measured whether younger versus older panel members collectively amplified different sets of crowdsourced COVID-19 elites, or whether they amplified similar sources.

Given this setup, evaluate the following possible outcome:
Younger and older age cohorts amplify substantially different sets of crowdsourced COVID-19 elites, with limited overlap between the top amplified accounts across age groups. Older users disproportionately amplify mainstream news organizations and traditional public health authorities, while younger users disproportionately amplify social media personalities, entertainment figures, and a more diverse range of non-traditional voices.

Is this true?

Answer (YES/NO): NO